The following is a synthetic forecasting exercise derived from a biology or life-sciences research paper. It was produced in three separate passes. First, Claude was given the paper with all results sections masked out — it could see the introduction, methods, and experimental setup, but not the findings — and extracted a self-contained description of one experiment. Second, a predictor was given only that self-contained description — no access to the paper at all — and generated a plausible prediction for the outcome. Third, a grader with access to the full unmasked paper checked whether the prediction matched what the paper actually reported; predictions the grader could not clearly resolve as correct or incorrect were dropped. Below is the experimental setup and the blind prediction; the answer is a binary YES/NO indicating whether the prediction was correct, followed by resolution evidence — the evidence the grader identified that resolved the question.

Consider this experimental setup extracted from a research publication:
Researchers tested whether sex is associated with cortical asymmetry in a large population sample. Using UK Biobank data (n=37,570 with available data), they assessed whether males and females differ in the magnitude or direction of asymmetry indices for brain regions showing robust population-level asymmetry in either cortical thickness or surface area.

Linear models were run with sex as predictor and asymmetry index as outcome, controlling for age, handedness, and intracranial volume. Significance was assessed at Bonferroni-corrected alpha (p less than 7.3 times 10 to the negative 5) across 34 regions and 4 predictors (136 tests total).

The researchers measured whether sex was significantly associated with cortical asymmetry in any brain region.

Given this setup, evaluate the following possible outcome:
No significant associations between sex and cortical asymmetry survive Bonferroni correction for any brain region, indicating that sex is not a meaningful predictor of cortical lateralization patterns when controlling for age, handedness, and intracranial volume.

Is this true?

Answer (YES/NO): NO